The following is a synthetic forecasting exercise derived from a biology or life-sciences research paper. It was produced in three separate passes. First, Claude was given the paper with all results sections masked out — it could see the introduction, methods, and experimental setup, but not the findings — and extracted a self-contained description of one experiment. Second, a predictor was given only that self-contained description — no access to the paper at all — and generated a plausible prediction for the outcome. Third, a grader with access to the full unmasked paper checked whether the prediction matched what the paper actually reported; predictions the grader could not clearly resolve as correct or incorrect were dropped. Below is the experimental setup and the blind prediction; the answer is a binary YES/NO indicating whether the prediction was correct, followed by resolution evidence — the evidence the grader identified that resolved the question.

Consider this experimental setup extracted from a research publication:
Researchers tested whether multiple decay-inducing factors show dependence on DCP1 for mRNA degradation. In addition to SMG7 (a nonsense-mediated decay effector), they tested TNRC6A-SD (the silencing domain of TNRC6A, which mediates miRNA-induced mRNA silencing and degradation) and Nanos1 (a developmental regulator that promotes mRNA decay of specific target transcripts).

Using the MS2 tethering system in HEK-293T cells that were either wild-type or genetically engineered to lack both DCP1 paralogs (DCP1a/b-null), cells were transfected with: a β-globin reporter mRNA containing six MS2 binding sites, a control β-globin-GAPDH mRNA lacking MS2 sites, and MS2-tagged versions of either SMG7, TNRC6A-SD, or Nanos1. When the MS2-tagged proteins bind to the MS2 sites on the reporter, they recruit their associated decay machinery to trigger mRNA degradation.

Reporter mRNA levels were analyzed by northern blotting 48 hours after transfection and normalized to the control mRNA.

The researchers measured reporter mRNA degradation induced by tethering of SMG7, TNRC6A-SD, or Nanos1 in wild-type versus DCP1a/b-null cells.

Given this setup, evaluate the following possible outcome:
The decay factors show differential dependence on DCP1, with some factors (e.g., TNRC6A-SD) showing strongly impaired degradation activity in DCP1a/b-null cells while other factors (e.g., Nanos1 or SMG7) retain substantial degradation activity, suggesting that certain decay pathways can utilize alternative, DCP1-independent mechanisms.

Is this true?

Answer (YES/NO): NO